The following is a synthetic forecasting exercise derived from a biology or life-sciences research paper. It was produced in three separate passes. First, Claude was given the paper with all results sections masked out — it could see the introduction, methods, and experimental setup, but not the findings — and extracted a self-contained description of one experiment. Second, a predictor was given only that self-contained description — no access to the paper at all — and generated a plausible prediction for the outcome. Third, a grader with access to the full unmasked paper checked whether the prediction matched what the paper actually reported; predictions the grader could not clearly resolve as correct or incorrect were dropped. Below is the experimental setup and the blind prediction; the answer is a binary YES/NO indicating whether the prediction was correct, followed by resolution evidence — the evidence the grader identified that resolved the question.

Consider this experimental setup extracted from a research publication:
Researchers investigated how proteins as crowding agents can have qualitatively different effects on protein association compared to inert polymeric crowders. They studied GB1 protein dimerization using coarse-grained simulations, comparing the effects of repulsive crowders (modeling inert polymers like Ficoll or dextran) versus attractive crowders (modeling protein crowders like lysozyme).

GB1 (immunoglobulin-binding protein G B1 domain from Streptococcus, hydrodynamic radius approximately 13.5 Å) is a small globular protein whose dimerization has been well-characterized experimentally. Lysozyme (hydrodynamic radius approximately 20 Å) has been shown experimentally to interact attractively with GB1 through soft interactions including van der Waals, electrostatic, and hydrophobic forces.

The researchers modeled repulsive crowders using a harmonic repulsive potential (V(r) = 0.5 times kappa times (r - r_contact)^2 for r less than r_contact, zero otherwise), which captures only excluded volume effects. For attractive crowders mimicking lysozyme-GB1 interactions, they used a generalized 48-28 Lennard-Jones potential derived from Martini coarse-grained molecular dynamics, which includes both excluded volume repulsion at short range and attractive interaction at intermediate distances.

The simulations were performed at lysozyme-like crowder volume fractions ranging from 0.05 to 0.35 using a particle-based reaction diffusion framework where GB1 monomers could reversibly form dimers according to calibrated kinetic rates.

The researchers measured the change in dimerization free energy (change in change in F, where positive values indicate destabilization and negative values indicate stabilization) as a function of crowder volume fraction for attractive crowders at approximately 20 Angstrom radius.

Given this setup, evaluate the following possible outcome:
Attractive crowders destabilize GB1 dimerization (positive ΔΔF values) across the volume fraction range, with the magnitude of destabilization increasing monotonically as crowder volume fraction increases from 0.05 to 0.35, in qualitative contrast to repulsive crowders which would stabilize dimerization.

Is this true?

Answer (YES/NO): NO